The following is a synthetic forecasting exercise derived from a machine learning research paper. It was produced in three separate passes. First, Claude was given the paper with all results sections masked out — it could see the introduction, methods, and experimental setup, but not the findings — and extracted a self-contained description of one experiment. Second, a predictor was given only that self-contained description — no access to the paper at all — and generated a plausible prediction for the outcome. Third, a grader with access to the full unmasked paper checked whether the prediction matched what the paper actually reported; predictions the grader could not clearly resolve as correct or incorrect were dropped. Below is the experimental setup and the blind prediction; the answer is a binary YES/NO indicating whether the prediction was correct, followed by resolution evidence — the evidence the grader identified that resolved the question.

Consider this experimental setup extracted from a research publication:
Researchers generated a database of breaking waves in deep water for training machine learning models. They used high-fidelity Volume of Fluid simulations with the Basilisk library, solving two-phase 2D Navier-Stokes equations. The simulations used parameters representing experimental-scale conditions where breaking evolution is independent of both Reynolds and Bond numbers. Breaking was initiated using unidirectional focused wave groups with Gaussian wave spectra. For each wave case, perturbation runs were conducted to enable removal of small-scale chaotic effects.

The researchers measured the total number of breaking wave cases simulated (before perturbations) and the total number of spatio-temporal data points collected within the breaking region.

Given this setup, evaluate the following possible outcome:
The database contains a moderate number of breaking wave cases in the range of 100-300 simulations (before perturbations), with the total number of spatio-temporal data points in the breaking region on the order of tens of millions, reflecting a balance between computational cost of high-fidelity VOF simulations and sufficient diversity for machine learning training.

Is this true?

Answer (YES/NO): NO